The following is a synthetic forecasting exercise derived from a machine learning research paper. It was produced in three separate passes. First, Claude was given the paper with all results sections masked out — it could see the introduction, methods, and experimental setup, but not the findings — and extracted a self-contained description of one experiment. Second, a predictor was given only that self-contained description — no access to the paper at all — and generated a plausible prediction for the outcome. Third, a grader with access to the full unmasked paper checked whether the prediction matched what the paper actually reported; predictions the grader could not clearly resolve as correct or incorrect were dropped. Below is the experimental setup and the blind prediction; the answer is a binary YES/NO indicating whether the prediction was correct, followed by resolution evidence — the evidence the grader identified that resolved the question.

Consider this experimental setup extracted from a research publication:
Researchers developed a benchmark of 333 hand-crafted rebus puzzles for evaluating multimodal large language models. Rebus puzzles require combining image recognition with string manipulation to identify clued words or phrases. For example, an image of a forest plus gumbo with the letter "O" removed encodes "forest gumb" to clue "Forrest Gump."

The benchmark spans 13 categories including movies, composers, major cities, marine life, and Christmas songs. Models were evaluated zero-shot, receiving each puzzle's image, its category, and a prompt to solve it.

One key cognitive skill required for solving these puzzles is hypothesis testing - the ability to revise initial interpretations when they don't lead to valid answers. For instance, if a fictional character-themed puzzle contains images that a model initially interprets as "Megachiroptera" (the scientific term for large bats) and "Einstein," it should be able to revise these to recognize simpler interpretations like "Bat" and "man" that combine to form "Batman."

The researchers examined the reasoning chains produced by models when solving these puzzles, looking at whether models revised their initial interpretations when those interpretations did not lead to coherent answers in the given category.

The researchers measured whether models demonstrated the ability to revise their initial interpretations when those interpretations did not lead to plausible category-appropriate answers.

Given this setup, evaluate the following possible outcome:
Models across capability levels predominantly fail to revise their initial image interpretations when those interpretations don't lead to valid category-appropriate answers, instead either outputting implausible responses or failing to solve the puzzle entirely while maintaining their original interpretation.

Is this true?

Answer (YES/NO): YES